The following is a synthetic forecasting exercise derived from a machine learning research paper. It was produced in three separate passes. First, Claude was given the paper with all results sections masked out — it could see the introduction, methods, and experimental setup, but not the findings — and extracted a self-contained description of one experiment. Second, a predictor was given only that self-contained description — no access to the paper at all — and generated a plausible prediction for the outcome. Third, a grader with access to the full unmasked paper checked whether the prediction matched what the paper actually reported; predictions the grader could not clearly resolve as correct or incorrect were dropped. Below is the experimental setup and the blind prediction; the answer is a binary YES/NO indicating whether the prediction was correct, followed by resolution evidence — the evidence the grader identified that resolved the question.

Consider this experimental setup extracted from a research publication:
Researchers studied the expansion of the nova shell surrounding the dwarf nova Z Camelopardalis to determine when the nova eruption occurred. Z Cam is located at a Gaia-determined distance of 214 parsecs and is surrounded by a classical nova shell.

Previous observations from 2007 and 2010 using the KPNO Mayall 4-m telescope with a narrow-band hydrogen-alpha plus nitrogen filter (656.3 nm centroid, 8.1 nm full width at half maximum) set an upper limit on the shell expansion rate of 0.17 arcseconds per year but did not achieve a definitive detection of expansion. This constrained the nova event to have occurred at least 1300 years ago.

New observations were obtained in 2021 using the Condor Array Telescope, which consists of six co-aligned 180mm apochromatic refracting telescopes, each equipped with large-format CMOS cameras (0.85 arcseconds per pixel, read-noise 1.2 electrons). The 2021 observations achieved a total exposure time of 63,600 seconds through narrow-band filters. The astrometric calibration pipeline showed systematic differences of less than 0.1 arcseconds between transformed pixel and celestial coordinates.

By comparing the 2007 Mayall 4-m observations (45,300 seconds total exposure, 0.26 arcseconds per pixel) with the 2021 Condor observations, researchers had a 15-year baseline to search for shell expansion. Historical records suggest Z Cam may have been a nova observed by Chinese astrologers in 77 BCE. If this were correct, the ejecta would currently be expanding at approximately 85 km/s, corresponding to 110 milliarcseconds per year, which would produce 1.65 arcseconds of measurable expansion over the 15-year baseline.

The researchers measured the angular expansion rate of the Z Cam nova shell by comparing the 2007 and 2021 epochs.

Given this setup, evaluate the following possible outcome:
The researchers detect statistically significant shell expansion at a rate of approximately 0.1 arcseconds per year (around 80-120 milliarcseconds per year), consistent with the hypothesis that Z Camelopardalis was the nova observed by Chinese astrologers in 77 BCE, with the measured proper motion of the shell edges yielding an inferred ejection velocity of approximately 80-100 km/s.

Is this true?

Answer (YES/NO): YES